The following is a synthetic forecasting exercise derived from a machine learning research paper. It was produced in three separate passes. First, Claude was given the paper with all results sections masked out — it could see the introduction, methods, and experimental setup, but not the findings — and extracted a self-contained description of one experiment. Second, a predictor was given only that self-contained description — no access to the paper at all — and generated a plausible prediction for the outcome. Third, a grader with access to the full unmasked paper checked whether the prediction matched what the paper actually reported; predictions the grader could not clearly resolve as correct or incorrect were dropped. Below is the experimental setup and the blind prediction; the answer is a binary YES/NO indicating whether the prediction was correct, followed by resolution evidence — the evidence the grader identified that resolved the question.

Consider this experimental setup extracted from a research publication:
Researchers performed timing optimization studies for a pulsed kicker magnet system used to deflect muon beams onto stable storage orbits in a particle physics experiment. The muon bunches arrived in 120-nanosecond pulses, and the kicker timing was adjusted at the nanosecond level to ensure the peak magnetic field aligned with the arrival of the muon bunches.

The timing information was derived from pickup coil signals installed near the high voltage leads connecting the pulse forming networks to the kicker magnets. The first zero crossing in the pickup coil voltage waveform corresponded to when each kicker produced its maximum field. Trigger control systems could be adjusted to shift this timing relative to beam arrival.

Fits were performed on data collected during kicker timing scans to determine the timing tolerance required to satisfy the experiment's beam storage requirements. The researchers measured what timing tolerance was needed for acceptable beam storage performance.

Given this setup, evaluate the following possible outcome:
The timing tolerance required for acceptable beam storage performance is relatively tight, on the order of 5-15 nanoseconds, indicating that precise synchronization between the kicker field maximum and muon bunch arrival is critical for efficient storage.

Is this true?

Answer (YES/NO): YES